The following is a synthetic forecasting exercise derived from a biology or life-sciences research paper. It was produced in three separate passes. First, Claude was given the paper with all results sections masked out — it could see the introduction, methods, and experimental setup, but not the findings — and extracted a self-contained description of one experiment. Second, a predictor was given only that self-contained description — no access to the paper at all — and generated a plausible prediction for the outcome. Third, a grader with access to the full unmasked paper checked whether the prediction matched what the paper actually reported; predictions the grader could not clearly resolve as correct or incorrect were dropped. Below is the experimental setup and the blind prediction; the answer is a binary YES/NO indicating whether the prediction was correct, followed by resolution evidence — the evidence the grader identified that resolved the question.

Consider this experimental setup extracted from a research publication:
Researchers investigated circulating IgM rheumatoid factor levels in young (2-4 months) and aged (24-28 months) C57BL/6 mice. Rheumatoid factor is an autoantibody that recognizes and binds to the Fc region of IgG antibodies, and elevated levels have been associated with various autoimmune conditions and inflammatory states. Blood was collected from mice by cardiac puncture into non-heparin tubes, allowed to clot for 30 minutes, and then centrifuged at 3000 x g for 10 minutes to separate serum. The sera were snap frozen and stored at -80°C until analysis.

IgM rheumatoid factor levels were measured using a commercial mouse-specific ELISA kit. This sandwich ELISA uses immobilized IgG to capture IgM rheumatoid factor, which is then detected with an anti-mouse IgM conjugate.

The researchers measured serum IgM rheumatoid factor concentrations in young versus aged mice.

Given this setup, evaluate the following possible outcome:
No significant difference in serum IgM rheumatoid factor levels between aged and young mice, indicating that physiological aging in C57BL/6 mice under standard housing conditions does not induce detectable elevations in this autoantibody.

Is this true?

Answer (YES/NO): NO